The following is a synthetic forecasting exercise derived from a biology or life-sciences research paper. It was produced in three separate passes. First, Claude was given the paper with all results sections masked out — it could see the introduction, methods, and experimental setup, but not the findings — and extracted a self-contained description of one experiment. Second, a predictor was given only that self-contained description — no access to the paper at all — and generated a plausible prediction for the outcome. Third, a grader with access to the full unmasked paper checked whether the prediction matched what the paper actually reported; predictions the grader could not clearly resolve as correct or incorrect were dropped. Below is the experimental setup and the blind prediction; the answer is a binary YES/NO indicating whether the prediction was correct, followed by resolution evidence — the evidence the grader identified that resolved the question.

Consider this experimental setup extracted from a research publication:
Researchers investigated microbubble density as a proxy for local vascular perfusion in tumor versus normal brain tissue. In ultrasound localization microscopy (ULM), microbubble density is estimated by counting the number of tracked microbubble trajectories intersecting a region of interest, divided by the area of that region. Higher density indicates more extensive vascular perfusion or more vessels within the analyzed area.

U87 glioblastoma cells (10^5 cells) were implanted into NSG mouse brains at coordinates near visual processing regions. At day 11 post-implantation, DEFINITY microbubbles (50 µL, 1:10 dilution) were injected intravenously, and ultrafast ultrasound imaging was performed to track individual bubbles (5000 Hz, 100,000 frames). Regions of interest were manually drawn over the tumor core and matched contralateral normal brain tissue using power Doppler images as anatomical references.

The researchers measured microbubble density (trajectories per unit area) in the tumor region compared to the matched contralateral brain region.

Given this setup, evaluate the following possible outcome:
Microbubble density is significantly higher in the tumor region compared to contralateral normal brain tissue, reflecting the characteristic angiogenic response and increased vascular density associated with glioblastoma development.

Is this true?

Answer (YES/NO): NO